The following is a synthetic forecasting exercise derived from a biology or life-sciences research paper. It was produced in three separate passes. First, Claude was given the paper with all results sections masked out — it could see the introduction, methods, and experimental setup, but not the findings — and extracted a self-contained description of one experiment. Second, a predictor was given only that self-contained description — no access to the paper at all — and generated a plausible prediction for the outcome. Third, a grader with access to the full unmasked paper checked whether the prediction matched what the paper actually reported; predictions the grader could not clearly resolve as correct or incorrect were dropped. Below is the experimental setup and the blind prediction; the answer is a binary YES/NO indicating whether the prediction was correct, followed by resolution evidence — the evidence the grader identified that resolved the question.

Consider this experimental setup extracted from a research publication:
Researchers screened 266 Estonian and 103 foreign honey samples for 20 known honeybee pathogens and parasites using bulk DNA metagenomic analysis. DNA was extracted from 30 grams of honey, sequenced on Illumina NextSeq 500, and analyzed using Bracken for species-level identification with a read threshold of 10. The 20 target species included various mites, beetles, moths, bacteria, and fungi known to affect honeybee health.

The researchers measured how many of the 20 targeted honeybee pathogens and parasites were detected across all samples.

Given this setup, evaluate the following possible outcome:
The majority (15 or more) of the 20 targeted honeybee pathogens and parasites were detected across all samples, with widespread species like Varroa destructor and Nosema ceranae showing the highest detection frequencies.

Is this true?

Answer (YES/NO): NO